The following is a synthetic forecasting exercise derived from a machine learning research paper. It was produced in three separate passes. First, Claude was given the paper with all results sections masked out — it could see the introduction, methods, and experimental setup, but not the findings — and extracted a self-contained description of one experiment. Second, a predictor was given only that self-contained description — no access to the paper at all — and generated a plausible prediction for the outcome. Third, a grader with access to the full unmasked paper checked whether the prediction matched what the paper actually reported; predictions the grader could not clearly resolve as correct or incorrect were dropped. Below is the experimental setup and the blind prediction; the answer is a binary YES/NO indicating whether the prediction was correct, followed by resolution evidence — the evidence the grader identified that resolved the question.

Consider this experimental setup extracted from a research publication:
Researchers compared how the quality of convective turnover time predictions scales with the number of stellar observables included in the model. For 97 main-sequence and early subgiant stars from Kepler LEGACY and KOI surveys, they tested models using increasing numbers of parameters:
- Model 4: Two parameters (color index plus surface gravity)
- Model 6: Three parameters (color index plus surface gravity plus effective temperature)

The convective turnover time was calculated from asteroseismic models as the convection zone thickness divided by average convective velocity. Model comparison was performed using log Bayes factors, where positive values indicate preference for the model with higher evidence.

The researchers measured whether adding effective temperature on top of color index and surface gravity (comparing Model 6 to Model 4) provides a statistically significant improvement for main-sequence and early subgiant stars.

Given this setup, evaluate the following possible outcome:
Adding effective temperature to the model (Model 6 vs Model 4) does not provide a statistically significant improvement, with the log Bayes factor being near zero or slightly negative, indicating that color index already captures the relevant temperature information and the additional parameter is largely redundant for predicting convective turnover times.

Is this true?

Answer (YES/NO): NO